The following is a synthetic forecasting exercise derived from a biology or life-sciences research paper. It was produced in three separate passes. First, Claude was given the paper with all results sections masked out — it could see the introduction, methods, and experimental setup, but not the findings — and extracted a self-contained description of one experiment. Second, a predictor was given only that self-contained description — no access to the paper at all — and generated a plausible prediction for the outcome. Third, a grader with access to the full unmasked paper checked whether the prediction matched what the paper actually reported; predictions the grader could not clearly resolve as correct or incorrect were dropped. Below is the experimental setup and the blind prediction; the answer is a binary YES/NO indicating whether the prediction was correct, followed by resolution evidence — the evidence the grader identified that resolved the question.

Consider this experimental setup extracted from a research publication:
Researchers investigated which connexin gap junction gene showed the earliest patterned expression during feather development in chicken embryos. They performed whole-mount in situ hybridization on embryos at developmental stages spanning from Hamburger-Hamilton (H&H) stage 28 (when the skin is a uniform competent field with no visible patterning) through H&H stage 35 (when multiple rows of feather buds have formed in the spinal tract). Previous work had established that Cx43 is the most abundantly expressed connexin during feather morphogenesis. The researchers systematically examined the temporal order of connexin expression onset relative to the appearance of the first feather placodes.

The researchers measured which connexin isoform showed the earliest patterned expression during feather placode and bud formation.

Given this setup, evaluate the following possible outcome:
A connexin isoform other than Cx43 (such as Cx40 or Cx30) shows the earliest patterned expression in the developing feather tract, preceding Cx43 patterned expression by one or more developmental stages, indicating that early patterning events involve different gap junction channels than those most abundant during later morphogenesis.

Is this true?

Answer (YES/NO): YES